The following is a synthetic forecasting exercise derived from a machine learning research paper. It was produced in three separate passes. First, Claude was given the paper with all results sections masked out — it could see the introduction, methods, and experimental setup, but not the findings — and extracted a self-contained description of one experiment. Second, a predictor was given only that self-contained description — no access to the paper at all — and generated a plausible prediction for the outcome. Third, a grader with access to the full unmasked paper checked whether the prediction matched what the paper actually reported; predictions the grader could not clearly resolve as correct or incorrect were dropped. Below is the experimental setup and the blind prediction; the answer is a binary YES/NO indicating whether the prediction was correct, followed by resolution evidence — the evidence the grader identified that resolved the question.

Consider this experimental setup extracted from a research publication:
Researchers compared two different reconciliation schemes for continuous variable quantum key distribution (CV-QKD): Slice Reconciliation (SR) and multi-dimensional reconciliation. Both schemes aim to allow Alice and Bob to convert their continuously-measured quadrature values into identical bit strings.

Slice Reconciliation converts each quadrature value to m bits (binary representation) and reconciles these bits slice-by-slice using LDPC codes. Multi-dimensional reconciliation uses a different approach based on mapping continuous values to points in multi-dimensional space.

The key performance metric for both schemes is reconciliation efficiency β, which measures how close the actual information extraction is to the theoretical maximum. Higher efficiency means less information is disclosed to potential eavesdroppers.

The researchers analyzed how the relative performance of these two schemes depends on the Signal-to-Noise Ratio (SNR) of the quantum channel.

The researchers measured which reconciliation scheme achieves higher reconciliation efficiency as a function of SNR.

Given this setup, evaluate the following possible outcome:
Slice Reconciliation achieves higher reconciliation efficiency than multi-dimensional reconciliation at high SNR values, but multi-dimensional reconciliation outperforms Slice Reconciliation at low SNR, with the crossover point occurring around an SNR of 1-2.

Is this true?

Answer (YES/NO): YES